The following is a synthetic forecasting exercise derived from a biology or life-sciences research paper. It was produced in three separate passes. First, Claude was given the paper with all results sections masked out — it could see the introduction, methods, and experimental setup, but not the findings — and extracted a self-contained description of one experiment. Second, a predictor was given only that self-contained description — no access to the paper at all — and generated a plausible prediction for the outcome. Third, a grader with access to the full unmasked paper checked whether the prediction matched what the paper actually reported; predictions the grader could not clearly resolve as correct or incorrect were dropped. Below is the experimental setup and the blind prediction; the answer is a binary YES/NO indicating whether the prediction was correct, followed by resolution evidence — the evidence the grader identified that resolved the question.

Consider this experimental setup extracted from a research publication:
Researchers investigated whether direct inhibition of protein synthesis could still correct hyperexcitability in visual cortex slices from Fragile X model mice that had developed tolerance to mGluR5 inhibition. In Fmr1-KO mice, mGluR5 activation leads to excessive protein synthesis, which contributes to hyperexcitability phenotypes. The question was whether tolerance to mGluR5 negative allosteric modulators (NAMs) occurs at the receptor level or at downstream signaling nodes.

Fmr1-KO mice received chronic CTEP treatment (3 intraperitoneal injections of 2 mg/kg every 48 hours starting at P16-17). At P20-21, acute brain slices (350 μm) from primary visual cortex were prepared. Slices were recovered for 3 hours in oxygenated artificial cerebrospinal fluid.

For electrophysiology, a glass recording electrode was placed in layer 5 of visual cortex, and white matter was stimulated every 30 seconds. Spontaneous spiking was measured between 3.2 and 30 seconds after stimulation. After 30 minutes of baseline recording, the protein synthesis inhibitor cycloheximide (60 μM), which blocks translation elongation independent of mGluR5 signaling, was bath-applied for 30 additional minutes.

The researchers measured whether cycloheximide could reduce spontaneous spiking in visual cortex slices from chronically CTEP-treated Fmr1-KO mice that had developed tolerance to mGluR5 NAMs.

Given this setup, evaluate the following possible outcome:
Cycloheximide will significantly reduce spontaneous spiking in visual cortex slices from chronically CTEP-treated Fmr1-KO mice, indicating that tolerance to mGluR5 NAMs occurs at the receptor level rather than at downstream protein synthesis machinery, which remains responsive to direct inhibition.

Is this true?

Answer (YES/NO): NO